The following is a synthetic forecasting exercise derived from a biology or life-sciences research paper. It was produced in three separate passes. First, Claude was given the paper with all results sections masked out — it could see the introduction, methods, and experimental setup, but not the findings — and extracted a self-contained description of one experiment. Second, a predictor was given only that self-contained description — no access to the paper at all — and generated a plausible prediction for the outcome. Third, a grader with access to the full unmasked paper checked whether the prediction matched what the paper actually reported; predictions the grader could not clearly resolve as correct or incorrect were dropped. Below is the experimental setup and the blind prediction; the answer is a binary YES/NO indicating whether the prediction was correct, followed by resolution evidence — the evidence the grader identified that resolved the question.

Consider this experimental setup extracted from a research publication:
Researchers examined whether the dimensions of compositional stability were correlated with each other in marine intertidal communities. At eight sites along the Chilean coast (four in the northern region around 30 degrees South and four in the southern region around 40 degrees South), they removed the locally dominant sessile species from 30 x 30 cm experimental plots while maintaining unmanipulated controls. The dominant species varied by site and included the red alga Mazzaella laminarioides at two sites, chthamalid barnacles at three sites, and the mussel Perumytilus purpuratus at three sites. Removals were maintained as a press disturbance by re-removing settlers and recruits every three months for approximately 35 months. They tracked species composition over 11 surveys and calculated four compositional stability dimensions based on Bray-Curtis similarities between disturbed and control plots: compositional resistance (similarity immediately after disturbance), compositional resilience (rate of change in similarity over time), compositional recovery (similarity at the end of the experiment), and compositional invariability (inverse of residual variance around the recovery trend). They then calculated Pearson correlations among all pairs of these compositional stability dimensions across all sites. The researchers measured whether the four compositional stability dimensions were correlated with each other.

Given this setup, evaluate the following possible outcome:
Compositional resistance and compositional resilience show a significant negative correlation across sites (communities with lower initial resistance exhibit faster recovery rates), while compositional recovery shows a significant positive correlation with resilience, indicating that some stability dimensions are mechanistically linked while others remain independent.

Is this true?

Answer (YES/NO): NO